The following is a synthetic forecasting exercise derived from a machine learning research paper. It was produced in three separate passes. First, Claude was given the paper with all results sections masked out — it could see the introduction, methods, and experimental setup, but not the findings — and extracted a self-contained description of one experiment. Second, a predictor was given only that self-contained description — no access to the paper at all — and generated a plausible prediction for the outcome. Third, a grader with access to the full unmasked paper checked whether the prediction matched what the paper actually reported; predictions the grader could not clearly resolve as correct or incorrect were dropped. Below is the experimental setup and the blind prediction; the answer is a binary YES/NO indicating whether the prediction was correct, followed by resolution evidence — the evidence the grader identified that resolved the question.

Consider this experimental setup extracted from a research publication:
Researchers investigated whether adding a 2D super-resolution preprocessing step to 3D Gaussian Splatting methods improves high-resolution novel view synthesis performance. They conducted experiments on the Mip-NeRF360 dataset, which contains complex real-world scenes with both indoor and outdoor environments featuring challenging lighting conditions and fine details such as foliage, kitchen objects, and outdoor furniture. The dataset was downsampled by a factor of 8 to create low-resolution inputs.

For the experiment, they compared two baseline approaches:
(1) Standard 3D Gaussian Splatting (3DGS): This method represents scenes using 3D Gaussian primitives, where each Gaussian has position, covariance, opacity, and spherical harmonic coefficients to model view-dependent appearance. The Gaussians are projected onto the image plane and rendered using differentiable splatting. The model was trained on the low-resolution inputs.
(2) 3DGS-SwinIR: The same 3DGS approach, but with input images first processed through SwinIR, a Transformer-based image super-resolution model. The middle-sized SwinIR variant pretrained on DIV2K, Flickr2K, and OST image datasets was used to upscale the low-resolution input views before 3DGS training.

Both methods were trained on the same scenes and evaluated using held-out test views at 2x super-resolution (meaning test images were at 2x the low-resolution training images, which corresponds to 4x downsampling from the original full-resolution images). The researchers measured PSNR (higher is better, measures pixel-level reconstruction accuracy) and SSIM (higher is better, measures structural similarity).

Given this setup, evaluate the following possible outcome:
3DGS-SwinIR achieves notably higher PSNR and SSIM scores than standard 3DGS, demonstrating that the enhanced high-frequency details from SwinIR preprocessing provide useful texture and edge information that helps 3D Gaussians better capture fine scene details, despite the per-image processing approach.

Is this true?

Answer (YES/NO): NO